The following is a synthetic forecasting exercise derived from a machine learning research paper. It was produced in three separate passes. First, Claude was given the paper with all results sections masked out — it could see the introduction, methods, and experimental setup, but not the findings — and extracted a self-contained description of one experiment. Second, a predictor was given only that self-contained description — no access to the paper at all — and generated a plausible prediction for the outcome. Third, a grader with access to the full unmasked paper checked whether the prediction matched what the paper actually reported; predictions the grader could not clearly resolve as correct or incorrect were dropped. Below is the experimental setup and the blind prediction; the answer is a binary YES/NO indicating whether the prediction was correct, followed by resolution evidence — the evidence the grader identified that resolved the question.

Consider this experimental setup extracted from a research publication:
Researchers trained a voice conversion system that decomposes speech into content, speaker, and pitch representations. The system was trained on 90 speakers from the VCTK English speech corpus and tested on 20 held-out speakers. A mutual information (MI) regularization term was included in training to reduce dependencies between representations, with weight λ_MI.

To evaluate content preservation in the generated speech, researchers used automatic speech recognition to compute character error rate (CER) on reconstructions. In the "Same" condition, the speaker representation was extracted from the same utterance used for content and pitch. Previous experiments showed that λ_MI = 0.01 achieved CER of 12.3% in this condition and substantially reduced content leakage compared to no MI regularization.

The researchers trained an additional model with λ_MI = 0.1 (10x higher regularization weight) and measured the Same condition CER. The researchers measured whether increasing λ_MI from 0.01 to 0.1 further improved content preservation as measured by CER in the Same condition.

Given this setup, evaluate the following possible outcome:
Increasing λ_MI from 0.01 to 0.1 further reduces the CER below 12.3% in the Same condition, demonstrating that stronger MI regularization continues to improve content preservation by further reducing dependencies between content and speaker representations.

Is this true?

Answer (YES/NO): NO